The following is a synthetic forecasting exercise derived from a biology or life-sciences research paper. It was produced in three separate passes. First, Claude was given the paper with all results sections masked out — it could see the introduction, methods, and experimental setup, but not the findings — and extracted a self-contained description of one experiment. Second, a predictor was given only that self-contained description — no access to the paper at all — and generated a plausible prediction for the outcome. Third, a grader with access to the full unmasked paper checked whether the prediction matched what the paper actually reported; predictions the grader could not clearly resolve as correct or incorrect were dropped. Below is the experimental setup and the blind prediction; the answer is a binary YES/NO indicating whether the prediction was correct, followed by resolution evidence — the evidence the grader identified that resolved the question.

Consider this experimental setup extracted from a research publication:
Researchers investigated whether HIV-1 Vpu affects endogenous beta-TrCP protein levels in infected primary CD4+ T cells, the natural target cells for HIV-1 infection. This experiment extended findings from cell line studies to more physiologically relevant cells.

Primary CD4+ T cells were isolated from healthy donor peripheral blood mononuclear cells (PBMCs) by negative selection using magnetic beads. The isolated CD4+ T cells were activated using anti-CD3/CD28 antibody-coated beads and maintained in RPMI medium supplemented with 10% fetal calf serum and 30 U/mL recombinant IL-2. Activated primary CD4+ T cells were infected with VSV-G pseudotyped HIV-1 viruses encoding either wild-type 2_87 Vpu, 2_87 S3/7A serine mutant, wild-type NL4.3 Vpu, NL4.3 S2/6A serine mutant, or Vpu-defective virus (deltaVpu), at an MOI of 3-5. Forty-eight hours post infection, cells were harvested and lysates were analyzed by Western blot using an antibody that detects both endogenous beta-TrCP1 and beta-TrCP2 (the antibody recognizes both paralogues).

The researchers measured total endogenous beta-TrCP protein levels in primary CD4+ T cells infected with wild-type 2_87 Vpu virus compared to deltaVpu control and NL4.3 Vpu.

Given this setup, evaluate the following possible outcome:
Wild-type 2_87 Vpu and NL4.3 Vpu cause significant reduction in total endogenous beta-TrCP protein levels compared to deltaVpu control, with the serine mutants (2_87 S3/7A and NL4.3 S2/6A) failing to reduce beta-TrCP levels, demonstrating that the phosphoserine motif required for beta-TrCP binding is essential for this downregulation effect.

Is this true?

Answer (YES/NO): NO